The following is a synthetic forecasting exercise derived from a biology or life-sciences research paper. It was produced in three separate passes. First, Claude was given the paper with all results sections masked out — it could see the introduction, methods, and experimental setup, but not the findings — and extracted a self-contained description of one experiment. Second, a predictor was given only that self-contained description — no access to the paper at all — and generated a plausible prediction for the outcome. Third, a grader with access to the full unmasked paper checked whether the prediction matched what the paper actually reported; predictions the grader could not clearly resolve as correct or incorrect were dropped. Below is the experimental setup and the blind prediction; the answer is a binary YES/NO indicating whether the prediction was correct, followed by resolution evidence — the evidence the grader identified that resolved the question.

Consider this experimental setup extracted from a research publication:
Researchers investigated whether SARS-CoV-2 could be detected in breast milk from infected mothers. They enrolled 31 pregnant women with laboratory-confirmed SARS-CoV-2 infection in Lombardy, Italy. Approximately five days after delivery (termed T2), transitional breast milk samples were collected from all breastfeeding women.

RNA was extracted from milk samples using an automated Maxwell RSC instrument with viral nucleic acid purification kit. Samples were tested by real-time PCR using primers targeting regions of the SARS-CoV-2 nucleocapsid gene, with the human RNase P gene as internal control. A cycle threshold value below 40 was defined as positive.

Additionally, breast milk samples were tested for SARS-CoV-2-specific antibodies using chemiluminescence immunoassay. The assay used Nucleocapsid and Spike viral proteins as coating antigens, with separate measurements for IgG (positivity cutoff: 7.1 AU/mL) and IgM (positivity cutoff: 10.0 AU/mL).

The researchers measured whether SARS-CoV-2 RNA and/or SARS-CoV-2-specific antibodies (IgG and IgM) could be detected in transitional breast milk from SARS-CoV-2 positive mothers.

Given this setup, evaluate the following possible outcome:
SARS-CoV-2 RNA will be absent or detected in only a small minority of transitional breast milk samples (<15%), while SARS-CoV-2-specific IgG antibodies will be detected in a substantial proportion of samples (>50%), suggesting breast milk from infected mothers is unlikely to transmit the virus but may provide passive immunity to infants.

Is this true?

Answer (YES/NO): NO